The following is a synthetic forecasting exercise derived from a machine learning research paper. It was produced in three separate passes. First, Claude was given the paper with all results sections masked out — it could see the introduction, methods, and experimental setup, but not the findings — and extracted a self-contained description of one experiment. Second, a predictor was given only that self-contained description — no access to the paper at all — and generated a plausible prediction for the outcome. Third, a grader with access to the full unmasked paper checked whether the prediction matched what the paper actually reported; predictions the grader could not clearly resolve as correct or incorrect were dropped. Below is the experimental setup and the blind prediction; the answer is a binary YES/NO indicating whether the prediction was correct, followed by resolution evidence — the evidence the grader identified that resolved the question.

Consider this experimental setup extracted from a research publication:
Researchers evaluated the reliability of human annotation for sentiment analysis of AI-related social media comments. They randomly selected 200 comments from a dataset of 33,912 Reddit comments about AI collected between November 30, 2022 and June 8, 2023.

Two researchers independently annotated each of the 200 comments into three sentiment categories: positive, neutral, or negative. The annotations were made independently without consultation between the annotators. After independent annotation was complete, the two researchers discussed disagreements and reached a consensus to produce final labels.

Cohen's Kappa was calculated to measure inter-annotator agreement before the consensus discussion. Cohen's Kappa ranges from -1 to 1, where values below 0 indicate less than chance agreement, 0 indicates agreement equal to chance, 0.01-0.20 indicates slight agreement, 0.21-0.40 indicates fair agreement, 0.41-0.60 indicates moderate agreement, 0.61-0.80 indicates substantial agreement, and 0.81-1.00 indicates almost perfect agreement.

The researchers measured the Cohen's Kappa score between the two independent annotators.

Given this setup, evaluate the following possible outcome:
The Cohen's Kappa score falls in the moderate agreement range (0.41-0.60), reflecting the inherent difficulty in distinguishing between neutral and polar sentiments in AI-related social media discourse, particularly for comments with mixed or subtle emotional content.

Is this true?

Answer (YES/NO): NO